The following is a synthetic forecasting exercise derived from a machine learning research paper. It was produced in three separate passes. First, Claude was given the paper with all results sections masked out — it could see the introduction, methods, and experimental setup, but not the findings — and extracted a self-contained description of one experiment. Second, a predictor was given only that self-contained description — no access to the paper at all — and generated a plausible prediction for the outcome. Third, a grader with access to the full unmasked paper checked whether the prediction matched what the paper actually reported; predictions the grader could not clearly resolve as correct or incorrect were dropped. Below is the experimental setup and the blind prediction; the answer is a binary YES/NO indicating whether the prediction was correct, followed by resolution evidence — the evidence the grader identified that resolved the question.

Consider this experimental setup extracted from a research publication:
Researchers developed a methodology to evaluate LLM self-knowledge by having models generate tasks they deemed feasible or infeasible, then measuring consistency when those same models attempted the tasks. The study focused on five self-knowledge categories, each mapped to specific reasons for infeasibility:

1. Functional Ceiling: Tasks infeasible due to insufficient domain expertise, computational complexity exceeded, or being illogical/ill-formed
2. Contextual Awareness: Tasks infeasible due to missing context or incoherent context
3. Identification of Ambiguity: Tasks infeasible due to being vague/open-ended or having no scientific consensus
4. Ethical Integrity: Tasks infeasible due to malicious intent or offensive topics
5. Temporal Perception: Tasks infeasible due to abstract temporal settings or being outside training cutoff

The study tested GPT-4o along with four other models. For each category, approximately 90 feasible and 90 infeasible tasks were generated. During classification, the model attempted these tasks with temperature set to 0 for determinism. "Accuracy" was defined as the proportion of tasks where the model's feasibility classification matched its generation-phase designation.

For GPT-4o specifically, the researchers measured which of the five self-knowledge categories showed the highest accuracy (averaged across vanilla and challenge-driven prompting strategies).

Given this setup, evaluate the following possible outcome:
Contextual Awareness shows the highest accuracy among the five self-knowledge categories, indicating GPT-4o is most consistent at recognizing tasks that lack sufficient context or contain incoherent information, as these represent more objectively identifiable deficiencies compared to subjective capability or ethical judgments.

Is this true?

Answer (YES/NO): NO